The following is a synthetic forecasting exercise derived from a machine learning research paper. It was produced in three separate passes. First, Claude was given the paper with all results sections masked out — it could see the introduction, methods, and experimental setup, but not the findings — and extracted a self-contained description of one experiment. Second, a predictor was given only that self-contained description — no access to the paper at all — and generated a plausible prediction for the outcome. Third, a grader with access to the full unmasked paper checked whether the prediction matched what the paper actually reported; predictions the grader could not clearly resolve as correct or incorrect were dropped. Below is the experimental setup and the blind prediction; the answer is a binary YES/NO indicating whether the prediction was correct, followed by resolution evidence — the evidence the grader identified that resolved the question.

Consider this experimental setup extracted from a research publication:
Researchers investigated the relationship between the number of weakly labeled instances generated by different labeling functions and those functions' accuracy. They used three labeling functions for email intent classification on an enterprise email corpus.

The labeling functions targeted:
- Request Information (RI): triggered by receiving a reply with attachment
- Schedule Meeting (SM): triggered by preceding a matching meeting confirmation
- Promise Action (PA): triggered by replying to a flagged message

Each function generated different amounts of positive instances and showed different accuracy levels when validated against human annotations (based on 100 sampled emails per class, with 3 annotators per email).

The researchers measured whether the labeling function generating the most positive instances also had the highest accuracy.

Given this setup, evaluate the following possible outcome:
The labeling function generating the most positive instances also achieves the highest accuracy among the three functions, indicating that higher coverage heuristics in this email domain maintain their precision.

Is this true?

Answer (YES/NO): NO